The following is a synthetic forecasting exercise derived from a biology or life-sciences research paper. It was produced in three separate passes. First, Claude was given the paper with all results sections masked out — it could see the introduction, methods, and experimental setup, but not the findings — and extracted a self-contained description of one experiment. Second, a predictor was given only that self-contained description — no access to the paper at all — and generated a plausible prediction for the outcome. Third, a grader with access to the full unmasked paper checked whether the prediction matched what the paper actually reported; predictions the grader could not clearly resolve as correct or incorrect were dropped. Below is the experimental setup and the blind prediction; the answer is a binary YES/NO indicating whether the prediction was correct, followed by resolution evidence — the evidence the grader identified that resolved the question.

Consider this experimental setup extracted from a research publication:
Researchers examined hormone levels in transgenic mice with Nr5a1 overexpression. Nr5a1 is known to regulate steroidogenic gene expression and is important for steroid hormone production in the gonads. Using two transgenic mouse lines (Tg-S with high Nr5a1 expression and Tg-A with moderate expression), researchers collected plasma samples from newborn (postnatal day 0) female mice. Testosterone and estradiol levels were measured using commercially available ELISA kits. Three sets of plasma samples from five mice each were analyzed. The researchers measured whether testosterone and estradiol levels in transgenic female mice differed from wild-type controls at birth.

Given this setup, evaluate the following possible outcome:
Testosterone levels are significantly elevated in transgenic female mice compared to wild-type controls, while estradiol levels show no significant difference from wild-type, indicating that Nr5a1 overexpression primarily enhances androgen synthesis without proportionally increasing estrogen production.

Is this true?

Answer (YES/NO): NO